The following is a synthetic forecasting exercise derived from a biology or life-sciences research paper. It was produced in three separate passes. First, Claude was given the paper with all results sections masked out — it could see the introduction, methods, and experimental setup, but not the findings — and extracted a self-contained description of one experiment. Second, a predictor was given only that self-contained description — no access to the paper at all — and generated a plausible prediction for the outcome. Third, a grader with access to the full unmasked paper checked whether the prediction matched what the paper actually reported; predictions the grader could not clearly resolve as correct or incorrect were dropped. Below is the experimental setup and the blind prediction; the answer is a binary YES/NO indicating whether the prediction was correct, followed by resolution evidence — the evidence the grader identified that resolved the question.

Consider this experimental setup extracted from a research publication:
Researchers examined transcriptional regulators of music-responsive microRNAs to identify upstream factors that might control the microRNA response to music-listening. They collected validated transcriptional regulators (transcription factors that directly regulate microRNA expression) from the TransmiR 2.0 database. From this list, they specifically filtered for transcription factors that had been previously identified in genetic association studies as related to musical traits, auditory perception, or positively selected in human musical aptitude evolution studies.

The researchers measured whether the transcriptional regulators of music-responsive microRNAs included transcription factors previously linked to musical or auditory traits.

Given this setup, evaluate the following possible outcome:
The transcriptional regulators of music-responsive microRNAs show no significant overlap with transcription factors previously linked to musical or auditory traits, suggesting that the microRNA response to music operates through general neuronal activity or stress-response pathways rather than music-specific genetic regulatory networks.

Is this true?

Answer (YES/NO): NO